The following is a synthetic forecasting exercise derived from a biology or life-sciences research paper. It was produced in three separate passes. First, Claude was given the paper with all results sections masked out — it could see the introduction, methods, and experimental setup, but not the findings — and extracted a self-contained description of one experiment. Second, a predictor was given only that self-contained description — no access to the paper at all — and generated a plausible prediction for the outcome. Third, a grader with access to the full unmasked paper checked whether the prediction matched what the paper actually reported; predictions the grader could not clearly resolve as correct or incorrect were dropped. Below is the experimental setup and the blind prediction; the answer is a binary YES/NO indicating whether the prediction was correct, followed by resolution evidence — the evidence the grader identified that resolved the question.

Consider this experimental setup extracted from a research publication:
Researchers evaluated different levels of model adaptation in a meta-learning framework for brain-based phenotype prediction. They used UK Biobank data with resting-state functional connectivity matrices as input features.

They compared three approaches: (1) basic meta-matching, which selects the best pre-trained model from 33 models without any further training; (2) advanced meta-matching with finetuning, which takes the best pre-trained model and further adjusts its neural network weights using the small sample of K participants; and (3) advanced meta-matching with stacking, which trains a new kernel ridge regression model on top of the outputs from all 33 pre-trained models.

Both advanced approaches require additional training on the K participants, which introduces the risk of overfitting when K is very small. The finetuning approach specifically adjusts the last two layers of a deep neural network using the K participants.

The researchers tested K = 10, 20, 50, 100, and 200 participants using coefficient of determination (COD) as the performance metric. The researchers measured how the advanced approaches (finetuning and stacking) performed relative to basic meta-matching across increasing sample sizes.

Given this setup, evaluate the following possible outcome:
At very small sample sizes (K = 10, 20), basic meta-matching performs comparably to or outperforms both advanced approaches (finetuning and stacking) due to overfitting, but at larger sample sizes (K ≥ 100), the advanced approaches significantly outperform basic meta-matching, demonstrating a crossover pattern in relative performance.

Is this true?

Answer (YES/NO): NO